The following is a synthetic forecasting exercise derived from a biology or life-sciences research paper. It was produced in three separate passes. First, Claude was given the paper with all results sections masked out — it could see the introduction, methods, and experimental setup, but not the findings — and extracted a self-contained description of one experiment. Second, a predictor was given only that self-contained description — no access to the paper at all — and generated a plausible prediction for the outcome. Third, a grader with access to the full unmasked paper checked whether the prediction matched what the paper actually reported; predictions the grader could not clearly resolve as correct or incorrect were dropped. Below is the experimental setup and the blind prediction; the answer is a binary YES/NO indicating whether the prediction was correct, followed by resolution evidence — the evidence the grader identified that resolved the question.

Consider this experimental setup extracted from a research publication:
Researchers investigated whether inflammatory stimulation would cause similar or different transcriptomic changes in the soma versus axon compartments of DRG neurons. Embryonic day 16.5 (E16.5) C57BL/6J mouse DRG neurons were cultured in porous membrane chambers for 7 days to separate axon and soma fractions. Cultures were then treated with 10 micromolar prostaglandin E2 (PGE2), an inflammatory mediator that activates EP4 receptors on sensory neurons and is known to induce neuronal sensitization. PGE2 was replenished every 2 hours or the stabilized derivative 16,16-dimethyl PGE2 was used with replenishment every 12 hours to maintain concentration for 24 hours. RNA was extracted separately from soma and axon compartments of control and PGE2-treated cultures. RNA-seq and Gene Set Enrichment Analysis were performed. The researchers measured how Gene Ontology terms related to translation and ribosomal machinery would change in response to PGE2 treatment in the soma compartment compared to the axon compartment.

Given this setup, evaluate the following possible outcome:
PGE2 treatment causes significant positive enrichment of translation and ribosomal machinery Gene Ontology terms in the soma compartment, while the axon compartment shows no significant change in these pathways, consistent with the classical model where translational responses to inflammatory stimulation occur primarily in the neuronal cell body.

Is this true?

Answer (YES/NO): NO